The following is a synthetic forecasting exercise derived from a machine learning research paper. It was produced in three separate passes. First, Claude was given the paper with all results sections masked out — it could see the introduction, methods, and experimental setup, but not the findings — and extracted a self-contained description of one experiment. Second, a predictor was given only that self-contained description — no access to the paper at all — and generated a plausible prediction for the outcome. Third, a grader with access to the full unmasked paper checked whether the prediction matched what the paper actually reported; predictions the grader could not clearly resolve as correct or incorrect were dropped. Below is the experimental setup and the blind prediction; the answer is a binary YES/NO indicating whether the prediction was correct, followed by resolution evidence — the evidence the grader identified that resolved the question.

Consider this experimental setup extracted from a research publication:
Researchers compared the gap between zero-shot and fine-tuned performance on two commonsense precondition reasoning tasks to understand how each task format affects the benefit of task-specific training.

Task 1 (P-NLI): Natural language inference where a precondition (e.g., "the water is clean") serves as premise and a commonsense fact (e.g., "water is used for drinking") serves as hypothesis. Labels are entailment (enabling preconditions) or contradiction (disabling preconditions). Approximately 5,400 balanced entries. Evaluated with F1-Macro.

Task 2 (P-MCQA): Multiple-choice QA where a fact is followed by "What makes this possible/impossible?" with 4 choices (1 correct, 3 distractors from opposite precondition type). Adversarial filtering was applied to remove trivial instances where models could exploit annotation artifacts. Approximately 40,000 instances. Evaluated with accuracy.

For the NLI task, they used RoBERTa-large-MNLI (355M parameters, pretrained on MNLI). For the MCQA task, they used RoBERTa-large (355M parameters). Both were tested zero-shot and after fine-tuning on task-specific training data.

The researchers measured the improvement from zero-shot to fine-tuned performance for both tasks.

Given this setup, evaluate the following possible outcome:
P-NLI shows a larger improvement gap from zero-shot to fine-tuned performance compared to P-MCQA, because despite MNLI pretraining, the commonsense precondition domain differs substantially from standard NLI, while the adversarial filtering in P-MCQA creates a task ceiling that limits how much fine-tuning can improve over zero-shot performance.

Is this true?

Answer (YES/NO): NO